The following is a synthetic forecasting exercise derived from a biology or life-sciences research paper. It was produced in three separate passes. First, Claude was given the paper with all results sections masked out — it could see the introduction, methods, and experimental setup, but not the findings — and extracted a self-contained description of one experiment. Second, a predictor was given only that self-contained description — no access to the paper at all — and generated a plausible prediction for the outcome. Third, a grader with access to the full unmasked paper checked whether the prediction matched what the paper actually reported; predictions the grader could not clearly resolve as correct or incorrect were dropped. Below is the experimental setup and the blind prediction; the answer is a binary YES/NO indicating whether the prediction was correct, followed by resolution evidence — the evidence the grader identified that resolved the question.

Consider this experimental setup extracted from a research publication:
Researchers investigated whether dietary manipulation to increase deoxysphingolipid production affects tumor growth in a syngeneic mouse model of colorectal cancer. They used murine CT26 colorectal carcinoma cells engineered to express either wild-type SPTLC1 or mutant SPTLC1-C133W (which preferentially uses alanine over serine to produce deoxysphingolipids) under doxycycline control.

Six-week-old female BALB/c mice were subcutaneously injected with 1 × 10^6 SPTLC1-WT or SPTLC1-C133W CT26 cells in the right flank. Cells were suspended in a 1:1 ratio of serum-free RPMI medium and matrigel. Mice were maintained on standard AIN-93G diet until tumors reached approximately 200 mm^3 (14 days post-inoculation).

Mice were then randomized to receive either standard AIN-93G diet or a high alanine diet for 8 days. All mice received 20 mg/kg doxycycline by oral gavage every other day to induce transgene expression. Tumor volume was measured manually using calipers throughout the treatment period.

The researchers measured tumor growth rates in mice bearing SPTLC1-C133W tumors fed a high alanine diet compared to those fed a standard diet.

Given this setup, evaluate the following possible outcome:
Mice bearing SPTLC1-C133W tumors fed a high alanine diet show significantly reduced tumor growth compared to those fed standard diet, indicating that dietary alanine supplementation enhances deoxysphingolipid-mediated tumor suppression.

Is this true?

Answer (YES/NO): YES